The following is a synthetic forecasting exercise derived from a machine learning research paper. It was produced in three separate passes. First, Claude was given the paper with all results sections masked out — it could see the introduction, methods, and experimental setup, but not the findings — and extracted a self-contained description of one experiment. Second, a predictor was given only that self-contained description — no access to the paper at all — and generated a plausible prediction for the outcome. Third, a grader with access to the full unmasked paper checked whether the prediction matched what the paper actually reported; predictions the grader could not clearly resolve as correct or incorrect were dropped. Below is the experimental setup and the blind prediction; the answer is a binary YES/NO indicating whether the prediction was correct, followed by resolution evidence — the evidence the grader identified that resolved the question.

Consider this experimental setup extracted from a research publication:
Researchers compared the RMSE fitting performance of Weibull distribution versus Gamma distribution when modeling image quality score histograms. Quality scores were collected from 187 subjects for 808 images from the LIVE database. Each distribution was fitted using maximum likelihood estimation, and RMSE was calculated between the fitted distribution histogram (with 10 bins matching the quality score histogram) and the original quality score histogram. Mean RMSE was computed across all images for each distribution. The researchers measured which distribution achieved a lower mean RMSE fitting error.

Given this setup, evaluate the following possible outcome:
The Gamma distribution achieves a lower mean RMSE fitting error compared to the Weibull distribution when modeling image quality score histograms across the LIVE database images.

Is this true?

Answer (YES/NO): YES